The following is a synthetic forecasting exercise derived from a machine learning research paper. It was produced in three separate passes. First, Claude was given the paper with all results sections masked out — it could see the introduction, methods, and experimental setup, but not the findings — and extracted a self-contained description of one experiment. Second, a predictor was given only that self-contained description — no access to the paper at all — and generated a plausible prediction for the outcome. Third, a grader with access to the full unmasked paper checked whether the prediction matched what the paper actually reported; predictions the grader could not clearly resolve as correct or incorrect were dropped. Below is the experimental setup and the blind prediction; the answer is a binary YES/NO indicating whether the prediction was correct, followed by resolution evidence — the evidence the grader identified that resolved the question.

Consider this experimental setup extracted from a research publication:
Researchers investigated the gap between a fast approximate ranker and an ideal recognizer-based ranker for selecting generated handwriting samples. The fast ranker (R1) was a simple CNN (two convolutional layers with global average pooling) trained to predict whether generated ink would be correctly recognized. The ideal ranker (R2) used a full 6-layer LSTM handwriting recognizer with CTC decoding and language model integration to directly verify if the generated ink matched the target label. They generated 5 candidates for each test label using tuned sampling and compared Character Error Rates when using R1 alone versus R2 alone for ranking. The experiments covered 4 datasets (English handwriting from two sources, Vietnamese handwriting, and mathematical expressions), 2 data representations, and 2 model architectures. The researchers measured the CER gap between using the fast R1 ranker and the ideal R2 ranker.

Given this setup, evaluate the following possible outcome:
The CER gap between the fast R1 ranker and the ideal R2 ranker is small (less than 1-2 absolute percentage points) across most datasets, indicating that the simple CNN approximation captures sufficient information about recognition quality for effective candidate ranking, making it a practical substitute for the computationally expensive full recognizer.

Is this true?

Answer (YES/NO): NO